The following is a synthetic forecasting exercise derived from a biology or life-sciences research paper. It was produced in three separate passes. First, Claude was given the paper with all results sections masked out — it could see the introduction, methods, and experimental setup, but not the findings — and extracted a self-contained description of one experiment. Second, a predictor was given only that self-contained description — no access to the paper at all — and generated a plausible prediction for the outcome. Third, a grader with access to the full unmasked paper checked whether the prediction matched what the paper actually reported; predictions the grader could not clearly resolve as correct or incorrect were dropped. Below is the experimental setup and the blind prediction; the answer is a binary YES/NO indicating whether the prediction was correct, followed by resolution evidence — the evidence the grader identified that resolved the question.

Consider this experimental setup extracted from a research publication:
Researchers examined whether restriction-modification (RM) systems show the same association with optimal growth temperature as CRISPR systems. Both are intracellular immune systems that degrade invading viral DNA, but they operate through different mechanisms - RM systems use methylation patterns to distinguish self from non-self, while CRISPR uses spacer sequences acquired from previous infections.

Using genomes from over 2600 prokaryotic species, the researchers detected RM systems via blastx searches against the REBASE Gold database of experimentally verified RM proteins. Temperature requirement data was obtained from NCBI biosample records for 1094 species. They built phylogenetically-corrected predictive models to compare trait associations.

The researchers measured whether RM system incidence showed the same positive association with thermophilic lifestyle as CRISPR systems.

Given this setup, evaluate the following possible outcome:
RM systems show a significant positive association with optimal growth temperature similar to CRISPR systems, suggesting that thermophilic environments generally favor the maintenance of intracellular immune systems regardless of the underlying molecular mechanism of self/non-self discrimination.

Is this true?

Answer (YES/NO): NO